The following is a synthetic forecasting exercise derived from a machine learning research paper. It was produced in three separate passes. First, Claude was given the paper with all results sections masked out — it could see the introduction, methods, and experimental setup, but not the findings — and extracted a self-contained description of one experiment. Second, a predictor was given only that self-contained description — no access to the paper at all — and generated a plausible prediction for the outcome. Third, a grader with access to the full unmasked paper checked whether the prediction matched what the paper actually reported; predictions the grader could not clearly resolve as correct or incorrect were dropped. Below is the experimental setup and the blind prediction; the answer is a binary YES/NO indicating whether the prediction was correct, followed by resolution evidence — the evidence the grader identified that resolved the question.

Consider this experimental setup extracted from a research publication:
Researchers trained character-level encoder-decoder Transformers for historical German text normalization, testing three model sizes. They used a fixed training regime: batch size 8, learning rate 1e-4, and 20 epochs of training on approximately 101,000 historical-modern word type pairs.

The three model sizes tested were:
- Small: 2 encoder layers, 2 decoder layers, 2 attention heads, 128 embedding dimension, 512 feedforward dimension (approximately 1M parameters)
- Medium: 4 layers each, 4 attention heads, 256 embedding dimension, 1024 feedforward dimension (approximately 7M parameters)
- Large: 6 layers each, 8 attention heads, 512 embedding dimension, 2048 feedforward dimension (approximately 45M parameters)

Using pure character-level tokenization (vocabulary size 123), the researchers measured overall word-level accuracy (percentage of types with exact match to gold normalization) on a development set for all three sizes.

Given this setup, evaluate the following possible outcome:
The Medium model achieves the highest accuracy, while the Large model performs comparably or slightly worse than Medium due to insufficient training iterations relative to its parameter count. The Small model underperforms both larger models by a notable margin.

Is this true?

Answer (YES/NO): NO